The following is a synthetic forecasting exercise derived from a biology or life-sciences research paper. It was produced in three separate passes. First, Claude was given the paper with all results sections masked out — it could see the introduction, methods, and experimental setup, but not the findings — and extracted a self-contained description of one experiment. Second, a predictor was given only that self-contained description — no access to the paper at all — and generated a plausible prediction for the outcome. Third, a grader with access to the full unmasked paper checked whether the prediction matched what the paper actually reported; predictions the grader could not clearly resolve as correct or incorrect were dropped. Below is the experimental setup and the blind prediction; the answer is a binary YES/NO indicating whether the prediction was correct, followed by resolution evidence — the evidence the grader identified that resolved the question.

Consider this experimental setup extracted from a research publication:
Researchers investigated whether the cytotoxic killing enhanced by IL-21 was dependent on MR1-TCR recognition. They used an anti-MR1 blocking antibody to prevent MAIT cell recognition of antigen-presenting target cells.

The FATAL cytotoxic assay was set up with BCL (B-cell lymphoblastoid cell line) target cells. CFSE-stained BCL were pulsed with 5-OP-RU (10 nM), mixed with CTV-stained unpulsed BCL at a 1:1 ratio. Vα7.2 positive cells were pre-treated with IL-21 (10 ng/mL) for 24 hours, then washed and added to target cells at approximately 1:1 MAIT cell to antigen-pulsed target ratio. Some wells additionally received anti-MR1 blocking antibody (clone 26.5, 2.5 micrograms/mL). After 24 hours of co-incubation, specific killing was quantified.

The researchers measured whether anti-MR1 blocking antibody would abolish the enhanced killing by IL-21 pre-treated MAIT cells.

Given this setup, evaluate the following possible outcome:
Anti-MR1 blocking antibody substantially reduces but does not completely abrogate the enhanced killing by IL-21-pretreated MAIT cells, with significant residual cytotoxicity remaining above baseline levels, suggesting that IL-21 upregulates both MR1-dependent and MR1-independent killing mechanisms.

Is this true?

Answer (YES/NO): NO